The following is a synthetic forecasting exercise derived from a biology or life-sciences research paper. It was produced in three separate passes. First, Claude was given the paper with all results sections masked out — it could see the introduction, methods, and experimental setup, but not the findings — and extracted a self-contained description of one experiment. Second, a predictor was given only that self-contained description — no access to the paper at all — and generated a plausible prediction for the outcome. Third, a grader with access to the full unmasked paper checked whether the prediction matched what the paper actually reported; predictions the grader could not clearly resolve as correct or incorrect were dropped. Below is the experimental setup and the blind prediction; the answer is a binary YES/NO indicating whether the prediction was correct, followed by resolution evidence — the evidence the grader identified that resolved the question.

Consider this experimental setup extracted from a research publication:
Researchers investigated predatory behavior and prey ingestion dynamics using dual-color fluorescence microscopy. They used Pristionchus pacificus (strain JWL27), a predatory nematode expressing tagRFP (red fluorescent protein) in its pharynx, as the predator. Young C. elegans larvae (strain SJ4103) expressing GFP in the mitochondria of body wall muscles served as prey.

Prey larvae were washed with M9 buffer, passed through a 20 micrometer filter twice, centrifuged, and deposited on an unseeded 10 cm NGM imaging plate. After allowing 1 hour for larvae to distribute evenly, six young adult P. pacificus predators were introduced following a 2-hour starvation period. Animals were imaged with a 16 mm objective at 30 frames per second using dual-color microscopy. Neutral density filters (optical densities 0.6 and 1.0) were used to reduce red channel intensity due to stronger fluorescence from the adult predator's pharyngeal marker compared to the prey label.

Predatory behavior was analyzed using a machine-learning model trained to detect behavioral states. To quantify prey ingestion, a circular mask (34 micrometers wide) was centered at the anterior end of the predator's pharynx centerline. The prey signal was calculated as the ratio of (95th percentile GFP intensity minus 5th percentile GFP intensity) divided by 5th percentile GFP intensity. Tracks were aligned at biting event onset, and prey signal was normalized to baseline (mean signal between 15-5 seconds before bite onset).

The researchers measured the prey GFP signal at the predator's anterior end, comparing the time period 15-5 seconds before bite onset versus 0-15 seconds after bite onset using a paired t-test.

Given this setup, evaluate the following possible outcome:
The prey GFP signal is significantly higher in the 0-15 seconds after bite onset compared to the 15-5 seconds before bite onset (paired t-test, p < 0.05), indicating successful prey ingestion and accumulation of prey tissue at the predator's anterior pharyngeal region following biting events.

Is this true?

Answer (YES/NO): YES